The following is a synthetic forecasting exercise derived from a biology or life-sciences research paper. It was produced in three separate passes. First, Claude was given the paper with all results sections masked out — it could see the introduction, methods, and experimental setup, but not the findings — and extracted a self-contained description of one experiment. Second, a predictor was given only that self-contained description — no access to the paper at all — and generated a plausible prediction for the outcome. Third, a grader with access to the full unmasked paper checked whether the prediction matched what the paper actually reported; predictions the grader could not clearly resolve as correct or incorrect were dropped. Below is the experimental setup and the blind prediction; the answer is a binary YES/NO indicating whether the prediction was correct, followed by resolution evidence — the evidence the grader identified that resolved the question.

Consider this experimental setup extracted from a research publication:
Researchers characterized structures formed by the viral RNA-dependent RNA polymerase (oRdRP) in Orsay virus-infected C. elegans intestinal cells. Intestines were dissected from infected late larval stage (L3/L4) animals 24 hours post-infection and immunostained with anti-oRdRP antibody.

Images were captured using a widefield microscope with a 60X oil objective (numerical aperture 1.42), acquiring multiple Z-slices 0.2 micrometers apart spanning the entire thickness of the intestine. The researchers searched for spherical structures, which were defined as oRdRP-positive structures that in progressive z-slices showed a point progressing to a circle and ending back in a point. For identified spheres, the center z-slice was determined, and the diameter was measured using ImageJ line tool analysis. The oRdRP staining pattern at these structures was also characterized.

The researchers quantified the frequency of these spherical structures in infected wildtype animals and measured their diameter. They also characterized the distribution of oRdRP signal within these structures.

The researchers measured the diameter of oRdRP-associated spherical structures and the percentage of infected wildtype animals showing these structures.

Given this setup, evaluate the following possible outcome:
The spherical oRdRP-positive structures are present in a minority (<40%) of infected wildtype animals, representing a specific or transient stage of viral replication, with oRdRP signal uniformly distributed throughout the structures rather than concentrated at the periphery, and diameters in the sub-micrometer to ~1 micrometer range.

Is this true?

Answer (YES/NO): NO